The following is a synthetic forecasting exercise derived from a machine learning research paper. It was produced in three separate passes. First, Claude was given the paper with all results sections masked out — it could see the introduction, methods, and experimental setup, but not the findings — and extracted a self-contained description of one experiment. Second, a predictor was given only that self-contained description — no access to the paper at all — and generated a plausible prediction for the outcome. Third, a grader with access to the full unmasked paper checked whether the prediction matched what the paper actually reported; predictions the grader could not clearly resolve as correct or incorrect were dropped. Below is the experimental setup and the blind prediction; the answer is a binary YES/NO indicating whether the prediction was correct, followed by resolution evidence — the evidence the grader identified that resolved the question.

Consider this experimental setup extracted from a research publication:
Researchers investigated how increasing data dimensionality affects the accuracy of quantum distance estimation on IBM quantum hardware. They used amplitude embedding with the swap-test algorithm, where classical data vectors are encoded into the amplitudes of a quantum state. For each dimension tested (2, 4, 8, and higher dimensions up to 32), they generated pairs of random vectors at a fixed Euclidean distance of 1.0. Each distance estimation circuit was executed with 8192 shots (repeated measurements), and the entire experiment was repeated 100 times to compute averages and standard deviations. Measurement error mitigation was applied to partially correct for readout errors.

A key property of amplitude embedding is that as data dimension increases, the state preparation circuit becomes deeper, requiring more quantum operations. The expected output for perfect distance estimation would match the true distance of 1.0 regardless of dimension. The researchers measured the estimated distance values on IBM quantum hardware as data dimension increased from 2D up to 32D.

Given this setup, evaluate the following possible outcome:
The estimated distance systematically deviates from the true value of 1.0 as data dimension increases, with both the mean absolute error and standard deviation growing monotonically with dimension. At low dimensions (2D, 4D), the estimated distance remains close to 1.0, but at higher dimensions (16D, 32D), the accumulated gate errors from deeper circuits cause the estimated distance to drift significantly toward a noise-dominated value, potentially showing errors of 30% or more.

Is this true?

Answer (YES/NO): NO